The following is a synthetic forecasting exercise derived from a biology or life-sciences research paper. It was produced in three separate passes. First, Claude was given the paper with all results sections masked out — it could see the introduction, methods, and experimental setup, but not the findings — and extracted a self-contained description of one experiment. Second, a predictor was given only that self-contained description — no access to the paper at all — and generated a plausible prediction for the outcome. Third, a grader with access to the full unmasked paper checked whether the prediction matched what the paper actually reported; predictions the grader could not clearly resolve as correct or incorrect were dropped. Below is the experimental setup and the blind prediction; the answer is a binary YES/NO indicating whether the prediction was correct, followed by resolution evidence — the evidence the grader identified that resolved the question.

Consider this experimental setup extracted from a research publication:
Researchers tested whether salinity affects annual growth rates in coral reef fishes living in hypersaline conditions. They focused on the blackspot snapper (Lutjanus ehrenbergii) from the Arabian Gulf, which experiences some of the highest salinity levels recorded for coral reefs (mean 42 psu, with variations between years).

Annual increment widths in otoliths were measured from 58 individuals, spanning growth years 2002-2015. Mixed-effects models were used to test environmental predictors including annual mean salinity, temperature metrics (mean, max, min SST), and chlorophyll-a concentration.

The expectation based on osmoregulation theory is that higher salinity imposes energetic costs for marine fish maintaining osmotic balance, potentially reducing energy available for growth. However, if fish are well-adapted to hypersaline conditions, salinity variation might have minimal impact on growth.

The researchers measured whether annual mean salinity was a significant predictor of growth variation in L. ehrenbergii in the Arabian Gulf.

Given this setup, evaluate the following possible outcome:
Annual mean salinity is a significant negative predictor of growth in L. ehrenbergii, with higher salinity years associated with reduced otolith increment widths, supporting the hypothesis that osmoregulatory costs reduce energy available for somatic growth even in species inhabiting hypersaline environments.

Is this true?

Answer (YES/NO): YES